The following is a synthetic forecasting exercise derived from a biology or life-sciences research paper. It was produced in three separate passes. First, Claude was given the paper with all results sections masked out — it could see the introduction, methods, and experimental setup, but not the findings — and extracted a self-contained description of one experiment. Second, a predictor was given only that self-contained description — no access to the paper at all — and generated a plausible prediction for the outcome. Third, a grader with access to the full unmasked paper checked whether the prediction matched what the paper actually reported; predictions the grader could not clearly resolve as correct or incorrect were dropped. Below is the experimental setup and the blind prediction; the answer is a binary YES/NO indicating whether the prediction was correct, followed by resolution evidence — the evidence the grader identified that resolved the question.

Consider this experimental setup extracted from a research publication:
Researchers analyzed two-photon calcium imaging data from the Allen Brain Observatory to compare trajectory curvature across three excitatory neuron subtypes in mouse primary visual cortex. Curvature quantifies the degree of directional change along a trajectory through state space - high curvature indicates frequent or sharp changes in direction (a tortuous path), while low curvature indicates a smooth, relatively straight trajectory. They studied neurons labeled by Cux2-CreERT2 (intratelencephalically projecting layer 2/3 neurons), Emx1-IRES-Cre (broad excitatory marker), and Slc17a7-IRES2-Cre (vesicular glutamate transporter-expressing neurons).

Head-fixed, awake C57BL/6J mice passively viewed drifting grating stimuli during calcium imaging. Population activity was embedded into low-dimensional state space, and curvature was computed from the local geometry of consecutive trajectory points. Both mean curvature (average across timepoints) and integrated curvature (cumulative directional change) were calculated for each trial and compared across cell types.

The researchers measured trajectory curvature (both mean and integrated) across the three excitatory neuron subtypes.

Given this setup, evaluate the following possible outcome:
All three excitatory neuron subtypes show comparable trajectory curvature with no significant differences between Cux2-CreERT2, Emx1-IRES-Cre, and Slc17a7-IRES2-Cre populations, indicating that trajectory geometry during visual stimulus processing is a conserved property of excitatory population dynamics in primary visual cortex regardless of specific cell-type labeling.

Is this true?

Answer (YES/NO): NO